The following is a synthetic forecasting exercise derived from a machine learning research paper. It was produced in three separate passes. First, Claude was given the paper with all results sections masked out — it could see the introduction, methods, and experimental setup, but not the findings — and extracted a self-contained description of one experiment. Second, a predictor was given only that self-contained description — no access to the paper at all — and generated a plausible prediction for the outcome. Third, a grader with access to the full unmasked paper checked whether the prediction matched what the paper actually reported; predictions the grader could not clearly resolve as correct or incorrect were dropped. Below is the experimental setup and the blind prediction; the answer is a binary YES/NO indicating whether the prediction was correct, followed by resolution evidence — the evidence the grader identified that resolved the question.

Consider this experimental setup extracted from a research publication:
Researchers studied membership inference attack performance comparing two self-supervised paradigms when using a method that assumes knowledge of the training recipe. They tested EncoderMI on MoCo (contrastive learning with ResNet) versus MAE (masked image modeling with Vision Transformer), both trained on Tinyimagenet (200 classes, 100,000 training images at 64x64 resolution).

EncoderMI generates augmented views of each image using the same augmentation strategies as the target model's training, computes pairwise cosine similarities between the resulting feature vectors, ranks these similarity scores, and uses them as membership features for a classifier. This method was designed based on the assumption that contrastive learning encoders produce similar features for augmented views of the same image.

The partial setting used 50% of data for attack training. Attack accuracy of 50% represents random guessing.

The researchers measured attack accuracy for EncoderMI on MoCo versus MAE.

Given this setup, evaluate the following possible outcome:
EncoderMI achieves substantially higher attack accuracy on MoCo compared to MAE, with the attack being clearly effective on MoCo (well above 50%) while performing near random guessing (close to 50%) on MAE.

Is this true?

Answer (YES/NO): YES